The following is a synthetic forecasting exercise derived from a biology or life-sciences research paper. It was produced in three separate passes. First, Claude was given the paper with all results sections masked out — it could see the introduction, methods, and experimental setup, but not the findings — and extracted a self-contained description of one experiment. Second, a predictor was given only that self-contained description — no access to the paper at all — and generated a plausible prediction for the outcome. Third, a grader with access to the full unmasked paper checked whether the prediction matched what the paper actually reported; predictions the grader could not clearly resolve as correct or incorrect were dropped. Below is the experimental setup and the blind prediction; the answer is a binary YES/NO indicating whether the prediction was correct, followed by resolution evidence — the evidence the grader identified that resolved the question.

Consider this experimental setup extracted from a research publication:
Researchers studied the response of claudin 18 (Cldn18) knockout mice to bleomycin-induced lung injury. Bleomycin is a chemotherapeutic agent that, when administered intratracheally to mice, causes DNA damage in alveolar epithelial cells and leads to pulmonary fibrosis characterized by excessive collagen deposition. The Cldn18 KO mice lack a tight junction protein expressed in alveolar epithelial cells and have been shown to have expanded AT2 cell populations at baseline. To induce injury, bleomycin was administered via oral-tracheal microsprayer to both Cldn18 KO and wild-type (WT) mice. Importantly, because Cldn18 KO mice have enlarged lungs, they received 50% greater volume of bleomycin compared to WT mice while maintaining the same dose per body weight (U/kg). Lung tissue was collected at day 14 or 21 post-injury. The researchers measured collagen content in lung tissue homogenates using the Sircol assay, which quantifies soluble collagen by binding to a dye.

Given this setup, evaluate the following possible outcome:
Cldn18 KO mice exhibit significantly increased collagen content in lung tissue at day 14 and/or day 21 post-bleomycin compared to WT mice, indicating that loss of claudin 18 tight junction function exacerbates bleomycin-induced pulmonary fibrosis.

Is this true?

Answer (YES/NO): NO